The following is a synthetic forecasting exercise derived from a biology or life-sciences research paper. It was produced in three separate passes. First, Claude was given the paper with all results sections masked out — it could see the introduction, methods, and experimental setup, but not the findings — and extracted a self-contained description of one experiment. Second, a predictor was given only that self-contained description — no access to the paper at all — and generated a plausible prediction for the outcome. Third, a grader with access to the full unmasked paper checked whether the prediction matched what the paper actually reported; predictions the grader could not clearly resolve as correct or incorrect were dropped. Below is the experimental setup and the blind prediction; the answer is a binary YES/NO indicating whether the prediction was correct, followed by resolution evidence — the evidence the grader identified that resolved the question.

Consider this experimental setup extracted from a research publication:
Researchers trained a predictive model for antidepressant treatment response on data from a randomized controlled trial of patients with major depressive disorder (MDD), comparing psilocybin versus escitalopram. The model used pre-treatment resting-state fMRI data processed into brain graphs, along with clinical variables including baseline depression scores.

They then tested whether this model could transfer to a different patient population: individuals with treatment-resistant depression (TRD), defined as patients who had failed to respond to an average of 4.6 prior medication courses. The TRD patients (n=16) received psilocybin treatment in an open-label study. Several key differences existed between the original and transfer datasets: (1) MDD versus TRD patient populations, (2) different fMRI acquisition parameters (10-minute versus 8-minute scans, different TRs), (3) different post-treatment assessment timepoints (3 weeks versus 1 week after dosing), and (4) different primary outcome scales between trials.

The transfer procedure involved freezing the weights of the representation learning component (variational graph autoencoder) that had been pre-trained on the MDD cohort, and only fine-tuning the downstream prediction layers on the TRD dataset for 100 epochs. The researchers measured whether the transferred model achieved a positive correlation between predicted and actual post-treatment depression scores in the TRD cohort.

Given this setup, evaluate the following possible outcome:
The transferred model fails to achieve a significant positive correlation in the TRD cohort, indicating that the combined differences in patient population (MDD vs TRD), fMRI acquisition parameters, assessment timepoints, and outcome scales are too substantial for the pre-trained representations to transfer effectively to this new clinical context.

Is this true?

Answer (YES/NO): NO